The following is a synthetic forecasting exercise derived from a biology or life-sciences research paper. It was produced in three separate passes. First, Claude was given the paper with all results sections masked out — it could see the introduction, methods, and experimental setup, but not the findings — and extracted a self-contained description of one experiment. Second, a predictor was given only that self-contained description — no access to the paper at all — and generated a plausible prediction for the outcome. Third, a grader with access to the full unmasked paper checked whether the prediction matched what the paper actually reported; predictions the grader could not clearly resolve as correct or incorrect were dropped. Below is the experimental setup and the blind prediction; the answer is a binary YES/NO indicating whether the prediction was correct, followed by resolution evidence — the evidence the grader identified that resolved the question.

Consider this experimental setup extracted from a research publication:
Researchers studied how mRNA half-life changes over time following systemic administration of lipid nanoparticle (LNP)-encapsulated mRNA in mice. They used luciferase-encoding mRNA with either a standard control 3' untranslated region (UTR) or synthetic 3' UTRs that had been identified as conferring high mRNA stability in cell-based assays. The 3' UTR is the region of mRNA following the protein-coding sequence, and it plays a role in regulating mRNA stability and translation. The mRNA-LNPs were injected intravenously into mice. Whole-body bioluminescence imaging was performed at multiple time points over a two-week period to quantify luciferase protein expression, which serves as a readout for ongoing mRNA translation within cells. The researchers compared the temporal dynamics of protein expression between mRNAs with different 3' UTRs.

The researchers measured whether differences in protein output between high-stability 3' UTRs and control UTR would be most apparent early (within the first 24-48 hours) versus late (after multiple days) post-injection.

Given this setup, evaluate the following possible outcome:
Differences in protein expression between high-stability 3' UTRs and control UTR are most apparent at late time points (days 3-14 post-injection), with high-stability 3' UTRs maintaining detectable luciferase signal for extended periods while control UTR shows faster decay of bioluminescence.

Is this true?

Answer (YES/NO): YES